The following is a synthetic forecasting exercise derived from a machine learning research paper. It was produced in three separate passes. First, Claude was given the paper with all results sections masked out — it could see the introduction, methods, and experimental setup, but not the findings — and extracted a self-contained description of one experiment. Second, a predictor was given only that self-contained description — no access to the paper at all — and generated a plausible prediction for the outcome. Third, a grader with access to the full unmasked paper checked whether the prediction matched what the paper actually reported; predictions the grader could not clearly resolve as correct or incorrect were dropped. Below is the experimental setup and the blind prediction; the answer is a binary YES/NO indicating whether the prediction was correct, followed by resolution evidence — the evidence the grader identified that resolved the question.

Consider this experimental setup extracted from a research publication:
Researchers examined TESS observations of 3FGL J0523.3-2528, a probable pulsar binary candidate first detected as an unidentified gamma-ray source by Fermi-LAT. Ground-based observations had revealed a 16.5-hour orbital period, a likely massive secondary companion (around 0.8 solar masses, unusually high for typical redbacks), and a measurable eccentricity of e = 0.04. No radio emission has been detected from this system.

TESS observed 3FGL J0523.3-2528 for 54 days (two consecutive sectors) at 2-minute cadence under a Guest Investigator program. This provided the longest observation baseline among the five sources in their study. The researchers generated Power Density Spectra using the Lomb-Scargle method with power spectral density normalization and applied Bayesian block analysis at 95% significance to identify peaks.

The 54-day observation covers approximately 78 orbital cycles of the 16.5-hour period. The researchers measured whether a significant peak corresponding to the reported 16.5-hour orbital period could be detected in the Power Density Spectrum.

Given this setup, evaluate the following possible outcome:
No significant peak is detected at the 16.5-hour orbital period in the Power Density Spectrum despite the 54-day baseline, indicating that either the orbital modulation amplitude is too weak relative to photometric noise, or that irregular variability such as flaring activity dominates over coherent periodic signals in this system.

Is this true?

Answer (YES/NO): NO